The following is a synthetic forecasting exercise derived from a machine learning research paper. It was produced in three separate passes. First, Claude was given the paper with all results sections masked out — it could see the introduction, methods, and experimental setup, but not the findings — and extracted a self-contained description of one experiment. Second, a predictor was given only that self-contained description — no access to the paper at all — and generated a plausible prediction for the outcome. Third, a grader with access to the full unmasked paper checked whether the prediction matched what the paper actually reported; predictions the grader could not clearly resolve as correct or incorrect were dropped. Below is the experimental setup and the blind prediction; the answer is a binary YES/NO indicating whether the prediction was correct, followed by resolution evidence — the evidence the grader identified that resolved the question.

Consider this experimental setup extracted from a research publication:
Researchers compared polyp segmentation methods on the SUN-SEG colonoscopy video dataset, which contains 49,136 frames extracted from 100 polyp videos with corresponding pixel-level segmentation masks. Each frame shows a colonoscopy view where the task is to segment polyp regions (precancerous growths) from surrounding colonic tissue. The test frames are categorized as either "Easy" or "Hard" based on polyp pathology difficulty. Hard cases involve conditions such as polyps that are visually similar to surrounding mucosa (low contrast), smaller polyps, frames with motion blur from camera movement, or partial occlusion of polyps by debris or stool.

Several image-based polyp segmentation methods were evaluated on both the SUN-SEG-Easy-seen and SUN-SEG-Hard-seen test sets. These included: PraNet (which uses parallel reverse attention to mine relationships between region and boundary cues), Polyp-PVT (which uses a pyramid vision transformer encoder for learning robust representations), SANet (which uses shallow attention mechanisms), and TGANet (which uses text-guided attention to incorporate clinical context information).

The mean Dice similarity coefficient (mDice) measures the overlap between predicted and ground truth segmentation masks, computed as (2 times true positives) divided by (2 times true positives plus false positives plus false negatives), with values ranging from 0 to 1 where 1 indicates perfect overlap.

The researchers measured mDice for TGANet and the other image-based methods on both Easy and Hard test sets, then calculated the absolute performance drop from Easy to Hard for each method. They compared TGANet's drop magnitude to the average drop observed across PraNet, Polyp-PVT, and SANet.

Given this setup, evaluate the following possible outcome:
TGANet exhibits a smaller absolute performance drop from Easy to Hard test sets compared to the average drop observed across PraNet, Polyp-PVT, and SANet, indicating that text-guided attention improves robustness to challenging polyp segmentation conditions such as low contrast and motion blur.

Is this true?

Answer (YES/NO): NO